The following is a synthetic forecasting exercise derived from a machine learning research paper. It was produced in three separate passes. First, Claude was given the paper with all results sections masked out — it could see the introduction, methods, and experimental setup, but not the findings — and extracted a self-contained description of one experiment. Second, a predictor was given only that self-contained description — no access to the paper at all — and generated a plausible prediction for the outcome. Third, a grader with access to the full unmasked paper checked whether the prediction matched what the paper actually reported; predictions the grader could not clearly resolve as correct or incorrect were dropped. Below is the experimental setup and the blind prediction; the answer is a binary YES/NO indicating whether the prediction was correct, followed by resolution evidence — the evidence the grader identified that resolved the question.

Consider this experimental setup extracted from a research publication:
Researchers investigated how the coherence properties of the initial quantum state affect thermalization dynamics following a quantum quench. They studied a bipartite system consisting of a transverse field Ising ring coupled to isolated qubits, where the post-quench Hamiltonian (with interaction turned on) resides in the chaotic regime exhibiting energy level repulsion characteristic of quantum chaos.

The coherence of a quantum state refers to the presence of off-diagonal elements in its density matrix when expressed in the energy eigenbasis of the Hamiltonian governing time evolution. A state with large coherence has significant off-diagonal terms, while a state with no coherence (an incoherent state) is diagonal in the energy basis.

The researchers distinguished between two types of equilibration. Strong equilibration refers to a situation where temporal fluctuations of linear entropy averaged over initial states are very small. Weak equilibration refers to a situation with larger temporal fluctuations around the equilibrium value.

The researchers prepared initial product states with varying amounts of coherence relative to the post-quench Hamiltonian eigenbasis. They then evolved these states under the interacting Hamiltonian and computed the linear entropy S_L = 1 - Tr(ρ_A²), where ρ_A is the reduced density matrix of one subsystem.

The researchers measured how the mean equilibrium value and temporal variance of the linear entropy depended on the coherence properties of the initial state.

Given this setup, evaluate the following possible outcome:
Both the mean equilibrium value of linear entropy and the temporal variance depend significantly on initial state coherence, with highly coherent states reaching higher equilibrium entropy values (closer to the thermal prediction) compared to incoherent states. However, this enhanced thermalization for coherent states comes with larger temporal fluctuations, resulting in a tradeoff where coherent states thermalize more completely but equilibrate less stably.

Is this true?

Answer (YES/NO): NO